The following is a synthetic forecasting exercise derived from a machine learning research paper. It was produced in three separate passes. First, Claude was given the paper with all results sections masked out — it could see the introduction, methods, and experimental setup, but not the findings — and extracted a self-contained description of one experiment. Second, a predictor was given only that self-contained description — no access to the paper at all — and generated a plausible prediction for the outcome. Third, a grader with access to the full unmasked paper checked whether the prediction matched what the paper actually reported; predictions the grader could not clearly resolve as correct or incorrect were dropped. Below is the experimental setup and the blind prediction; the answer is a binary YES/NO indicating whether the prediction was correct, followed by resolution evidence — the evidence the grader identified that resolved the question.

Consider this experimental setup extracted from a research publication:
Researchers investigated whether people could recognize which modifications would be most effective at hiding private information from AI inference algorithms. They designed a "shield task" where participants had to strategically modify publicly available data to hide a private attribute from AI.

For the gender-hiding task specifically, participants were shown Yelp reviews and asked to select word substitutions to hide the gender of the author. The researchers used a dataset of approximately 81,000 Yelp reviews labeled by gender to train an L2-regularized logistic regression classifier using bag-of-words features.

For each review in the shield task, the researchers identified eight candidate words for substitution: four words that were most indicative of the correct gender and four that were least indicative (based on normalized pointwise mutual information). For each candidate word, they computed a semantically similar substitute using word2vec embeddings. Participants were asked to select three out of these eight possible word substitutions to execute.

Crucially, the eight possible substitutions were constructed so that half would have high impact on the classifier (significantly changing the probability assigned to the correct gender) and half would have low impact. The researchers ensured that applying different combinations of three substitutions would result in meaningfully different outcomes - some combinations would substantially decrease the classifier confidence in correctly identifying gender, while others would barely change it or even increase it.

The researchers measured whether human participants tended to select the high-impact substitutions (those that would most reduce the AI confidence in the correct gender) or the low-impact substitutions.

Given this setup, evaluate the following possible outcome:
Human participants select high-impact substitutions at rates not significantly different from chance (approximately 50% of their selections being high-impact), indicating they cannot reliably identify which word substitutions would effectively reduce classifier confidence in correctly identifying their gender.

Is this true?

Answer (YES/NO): YES